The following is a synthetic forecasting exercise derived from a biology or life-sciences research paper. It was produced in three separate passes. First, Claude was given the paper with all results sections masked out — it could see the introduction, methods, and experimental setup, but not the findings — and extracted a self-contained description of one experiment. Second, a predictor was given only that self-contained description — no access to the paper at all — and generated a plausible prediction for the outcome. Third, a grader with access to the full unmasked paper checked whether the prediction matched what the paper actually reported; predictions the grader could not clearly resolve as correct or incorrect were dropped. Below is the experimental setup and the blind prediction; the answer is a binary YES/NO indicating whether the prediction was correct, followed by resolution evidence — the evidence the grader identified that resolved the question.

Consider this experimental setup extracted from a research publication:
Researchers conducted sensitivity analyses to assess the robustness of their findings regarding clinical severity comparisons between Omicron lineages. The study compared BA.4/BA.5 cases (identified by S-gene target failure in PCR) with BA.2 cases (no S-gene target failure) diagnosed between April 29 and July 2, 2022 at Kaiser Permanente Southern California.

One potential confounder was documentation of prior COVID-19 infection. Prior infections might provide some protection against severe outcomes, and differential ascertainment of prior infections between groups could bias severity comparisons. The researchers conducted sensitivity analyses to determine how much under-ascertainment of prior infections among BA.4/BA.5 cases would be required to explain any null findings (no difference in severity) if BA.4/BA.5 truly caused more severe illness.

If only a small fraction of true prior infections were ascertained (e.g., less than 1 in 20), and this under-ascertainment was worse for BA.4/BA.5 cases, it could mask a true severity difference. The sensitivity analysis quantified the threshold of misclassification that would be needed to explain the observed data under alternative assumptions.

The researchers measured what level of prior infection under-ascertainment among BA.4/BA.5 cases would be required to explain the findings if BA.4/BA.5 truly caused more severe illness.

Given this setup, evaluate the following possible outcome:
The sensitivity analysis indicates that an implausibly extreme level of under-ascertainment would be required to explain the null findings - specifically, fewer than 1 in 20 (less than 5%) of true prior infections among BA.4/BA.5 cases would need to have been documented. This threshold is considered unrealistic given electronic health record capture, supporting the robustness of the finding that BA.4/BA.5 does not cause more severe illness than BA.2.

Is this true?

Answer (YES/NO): YES